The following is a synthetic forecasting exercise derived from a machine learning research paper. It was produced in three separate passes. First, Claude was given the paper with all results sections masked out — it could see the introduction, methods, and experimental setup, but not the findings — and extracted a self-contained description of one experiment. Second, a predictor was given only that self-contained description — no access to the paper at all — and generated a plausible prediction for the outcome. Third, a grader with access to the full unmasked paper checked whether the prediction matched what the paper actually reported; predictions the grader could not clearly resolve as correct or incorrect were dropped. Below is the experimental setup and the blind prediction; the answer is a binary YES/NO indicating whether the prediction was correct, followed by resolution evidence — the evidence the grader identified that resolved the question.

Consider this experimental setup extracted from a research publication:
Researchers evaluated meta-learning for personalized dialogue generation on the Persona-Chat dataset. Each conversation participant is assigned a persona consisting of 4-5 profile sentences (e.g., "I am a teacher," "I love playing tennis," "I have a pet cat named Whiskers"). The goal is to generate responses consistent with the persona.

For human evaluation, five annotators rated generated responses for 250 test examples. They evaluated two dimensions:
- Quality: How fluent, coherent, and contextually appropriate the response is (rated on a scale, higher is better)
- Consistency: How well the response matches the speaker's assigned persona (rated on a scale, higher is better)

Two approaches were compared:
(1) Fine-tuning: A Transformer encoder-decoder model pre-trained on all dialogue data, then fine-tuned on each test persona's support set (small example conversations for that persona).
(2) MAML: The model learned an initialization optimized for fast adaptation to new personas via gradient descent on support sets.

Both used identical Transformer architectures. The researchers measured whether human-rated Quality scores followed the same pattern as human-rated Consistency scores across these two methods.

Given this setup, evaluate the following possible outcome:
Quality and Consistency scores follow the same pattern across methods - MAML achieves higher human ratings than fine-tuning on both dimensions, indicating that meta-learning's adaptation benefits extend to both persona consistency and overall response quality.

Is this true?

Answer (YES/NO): NO